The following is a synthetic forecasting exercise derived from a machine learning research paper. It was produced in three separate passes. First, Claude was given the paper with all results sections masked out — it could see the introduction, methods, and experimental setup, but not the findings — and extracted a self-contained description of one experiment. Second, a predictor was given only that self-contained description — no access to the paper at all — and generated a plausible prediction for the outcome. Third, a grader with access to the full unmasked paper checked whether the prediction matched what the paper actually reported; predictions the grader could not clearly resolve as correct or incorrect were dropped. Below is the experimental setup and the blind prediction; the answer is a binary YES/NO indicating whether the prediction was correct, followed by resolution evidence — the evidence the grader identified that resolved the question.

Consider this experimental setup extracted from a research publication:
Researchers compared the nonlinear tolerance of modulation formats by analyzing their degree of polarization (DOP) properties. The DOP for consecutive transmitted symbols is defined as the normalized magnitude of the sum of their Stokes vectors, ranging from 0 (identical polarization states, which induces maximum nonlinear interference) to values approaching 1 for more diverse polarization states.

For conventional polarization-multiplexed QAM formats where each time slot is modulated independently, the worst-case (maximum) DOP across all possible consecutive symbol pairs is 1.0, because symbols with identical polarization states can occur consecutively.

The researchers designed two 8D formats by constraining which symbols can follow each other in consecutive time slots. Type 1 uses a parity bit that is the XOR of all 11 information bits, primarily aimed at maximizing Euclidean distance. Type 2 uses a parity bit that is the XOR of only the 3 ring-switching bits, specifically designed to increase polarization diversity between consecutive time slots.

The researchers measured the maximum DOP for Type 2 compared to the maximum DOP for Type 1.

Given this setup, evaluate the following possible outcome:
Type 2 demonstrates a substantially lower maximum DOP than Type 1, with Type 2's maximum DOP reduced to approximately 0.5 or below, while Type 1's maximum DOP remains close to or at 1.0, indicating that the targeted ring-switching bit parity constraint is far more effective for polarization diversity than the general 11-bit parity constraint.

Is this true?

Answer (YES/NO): NO